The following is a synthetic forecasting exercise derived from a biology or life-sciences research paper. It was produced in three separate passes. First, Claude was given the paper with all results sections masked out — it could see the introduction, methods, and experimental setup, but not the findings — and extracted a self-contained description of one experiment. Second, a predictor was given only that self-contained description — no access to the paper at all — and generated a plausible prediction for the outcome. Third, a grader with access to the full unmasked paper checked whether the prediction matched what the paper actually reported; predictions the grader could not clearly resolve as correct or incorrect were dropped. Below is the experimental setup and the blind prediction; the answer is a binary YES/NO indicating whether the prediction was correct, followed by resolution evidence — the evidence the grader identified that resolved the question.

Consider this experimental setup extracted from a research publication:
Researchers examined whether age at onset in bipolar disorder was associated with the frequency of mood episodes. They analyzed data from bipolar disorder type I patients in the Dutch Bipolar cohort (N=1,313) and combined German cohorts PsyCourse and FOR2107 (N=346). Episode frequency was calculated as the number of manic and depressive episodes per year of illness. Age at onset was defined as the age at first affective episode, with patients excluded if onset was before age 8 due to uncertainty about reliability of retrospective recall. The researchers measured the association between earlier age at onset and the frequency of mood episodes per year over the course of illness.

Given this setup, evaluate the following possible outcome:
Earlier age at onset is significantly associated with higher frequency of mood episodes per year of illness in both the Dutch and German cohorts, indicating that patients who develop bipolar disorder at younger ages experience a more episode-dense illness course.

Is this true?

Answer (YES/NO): NO